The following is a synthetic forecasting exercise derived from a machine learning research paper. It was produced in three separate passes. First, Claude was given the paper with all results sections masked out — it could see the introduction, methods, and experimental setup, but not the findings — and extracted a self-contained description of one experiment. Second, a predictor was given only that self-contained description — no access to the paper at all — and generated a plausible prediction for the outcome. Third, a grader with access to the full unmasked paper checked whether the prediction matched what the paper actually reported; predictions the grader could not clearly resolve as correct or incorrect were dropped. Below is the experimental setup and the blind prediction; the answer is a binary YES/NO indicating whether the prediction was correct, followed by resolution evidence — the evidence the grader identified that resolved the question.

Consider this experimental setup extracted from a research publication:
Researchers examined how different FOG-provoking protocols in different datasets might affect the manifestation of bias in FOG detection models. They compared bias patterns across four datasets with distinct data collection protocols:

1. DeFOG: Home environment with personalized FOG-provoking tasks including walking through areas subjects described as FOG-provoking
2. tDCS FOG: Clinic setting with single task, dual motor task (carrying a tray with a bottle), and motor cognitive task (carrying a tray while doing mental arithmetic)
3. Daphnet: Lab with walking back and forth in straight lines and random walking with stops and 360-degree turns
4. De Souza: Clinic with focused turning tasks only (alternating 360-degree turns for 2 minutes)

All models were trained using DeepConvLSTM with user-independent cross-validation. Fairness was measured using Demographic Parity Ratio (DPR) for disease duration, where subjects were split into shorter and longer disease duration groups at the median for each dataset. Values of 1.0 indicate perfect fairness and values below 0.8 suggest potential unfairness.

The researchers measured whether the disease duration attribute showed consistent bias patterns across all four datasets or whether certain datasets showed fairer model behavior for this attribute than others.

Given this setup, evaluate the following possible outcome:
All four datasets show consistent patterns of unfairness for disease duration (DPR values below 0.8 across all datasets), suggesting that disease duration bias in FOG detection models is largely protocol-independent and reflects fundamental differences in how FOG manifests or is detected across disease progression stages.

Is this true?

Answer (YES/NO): YES